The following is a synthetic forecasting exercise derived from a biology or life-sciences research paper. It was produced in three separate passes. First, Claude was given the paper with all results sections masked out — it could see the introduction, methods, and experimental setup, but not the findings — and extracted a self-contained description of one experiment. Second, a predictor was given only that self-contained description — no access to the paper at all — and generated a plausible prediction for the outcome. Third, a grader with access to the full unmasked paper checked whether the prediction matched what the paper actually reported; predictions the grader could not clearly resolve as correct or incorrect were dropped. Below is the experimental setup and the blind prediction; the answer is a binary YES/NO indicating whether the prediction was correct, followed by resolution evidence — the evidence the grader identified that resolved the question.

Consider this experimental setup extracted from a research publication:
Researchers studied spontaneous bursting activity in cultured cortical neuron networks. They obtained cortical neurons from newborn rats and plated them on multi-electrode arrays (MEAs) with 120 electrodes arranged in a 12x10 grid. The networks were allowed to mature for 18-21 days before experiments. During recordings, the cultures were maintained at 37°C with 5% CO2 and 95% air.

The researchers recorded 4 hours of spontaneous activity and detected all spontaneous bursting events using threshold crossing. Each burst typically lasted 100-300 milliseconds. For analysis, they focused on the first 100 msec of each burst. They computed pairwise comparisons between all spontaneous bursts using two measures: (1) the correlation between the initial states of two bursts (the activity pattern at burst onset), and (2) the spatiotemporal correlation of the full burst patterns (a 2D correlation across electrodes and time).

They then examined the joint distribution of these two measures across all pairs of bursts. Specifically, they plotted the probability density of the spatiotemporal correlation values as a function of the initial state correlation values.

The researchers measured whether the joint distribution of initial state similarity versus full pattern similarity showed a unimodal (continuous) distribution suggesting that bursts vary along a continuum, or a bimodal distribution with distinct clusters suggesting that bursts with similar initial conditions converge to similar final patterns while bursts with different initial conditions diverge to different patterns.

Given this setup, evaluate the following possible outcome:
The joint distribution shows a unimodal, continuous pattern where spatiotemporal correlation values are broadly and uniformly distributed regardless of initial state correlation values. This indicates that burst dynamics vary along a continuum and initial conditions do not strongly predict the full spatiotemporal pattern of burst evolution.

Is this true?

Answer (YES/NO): NO